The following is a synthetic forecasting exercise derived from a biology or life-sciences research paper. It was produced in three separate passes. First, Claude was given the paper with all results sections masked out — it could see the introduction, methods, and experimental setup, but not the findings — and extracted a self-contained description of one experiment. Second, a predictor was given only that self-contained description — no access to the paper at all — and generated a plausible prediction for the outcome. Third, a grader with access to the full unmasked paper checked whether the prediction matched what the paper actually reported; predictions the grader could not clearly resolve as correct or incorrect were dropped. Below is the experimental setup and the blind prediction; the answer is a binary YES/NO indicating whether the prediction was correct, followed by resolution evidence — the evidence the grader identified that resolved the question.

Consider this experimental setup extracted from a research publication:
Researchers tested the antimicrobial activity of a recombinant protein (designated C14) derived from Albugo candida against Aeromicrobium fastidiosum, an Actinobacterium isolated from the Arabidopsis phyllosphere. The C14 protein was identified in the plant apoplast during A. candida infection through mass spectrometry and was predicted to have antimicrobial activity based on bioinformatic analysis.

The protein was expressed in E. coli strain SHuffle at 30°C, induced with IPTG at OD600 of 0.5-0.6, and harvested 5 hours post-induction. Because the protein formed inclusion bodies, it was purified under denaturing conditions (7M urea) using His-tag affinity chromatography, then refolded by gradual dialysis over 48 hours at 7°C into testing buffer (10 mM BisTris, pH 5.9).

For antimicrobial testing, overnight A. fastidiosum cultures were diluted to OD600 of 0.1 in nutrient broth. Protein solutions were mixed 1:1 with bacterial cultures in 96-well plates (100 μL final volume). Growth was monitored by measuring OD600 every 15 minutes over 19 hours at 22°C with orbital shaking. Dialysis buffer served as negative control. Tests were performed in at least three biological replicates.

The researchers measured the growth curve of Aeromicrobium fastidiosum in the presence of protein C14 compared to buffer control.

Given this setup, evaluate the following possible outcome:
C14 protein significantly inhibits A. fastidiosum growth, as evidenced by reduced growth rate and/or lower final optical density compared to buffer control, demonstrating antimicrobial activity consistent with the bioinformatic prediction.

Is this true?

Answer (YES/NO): NO